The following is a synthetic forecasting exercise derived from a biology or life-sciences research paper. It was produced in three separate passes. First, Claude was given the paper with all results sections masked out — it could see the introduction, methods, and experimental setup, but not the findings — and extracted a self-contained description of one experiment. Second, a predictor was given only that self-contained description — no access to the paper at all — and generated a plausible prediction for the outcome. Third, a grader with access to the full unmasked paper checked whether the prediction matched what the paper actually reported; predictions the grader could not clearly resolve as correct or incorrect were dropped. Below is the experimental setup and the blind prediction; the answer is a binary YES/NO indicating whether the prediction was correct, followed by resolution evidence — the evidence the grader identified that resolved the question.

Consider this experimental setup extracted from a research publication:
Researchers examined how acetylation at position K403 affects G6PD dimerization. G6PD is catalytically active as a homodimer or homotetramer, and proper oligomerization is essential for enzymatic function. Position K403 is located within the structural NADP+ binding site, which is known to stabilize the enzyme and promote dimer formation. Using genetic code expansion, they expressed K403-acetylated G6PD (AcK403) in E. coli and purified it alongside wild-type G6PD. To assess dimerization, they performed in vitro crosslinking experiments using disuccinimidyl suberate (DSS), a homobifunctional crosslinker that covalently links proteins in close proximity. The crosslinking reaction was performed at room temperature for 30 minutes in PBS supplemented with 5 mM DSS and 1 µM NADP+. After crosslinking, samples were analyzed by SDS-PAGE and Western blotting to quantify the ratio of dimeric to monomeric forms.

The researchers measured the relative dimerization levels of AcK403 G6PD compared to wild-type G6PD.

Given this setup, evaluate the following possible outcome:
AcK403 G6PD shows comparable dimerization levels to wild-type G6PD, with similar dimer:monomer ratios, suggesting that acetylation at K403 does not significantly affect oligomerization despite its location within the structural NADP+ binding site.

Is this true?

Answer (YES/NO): NO